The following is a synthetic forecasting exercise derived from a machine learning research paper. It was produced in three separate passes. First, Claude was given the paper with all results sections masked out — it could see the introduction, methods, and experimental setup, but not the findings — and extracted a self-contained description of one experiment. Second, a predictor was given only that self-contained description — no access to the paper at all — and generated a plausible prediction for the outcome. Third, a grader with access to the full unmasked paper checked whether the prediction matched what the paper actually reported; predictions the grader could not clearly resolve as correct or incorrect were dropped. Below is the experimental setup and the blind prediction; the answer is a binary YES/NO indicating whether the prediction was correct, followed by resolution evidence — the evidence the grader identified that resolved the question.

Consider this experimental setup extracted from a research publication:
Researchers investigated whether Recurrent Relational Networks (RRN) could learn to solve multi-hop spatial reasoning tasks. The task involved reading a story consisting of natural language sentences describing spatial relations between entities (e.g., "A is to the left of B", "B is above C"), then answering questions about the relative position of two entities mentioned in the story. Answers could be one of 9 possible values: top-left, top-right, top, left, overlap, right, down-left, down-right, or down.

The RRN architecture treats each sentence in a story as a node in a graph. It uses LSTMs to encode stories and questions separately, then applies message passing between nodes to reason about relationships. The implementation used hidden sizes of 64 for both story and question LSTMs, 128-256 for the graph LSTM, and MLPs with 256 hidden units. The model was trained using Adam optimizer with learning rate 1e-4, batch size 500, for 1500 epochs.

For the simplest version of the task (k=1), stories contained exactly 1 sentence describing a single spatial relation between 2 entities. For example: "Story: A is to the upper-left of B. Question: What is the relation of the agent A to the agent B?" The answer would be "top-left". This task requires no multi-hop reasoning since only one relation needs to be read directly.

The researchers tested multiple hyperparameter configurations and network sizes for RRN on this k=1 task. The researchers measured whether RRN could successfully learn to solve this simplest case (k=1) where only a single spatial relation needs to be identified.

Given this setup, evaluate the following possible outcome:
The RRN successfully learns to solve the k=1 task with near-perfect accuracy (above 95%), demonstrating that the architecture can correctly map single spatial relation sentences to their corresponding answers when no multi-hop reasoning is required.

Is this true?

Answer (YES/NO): NO